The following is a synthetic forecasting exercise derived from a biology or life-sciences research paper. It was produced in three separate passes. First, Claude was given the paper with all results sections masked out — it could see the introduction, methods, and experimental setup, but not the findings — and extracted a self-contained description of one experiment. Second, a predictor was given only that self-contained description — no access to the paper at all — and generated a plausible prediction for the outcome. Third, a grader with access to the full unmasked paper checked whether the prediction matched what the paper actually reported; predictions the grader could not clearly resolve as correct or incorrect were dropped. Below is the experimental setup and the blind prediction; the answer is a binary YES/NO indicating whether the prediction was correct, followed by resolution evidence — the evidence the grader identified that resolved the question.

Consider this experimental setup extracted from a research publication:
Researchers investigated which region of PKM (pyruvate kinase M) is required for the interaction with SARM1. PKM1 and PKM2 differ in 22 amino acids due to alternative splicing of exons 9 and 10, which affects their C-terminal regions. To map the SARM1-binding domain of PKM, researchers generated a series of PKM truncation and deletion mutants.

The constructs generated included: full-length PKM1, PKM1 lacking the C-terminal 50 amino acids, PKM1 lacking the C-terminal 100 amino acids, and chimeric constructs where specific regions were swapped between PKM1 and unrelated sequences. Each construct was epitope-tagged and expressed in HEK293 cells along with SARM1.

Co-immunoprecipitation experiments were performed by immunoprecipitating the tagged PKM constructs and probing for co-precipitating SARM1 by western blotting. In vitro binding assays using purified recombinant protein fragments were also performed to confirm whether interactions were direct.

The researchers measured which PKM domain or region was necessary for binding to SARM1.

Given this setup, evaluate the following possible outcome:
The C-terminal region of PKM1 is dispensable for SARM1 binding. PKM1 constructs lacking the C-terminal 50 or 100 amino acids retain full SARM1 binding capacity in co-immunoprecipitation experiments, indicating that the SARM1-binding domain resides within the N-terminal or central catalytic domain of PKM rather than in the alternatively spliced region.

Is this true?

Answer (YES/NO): NO